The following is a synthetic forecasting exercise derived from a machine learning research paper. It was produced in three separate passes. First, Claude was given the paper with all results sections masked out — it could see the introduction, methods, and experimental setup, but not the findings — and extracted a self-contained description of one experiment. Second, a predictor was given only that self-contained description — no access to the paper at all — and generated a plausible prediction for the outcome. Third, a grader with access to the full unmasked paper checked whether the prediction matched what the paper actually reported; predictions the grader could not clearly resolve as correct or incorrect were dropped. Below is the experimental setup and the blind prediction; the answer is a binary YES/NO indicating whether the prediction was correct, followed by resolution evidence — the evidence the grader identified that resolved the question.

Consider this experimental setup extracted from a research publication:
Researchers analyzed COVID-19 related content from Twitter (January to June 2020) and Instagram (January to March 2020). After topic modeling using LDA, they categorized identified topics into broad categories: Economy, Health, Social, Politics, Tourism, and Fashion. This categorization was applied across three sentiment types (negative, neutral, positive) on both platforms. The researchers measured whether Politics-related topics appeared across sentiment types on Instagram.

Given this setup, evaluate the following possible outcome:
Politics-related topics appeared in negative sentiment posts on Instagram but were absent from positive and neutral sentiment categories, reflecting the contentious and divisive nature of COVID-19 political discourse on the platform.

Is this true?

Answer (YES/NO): NO